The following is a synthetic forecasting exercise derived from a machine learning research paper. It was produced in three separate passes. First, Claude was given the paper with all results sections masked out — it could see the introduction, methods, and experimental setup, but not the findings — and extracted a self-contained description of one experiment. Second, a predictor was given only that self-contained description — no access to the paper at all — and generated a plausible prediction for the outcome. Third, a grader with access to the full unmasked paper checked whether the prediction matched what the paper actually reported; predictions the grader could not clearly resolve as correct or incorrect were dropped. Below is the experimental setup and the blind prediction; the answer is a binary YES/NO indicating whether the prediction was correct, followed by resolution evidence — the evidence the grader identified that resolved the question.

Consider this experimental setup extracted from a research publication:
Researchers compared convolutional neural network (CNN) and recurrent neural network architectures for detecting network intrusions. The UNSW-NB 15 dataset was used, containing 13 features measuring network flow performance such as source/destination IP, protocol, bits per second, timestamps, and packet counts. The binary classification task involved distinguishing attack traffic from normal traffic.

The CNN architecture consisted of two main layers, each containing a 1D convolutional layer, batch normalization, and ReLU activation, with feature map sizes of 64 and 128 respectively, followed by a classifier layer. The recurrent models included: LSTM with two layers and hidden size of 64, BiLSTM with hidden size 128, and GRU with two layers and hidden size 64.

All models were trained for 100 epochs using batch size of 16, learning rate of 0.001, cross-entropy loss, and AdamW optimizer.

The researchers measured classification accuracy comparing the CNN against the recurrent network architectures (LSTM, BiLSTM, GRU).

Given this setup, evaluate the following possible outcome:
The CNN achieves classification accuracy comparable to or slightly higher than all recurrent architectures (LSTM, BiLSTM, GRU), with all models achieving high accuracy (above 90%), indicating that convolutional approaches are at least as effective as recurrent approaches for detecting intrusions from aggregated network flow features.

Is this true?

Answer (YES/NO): NO